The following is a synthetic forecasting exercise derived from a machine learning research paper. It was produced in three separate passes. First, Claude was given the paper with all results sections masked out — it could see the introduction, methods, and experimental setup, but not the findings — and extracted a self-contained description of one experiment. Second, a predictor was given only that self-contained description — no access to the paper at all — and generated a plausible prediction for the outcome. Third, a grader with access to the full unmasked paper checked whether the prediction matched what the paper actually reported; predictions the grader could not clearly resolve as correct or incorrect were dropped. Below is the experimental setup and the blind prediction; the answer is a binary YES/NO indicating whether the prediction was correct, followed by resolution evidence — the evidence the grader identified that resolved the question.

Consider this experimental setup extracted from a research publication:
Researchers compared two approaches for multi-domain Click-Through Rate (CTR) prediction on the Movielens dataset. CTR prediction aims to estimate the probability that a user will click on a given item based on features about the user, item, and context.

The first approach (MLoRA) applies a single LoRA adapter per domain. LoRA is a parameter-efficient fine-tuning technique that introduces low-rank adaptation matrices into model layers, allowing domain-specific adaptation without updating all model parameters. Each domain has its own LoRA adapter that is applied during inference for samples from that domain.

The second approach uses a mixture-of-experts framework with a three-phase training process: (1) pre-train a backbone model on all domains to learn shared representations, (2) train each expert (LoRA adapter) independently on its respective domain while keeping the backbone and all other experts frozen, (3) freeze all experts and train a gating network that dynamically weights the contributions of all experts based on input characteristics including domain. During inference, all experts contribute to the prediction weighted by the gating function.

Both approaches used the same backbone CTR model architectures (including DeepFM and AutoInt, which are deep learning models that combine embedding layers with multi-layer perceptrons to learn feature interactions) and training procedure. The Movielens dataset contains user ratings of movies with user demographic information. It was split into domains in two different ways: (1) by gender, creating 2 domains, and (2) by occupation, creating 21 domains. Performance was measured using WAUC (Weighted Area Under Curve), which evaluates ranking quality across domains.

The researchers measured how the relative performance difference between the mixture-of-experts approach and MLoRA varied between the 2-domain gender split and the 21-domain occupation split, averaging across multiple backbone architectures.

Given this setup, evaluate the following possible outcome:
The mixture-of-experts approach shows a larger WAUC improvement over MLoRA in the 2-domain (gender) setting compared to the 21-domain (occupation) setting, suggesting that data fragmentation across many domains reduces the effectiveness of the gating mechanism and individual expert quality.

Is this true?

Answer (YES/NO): NO